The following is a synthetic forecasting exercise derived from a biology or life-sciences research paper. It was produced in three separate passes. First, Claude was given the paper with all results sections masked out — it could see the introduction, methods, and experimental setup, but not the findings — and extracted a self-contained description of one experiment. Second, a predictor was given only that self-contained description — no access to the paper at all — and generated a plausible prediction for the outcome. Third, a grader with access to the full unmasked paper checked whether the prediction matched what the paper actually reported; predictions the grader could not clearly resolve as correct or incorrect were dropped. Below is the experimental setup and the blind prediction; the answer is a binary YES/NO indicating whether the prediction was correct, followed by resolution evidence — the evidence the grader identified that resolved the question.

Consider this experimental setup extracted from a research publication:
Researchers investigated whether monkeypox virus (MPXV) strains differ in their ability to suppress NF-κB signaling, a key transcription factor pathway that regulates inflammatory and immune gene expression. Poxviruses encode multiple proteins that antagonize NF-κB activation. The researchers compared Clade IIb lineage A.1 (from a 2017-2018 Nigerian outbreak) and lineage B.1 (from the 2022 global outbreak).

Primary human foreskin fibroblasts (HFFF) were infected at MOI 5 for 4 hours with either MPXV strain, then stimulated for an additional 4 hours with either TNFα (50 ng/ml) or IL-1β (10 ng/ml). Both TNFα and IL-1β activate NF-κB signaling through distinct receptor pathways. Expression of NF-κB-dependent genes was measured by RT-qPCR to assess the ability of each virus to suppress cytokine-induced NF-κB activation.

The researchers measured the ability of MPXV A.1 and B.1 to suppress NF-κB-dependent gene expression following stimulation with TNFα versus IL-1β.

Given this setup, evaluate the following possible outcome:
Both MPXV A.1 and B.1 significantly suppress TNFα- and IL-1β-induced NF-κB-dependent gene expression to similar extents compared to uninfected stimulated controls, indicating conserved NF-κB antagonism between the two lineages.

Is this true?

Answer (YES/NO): NO